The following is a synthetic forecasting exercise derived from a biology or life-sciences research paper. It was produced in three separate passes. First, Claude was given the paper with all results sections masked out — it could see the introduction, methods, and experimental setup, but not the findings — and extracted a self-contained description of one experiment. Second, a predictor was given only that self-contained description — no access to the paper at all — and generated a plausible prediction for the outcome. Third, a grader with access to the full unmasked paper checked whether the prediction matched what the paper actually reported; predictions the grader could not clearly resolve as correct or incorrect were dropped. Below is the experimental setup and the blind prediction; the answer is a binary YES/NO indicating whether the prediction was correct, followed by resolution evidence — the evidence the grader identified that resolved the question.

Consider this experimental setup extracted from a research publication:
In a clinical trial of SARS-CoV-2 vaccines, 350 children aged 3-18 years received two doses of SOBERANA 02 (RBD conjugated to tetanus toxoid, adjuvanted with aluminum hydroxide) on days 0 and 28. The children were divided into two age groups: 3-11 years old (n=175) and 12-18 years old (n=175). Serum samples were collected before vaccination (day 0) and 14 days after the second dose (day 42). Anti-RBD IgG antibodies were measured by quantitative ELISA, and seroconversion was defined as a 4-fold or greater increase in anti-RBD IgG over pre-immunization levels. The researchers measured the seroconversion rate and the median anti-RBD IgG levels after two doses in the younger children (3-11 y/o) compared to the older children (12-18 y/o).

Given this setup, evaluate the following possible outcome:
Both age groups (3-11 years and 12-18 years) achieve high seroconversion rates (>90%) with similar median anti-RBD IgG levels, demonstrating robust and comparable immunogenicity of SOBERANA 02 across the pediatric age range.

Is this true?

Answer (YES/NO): NO